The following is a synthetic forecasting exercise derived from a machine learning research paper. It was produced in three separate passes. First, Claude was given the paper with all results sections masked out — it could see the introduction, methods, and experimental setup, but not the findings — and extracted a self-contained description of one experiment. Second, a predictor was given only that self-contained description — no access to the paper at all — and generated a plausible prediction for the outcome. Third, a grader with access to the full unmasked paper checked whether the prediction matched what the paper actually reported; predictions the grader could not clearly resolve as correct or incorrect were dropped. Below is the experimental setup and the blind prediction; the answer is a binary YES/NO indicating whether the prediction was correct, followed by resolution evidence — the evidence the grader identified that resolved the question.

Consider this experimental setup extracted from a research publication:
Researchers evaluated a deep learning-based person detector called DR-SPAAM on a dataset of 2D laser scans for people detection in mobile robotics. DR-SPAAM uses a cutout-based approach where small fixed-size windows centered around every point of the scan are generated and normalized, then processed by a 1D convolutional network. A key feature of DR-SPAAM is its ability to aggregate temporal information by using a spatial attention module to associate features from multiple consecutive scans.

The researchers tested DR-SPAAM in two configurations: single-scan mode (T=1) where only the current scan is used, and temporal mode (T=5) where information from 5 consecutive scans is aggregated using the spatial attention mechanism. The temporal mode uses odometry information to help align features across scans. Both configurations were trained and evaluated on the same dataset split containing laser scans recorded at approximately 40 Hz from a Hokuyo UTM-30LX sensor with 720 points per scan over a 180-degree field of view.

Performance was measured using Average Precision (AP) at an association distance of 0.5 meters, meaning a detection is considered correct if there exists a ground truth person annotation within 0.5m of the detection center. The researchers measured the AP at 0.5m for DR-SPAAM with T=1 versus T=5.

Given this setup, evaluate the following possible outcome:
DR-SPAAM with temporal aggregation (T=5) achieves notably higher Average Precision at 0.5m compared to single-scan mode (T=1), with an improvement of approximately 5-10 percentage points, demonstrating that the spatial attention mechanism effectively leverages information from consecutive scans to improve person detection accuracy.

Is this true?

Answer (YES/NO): NO